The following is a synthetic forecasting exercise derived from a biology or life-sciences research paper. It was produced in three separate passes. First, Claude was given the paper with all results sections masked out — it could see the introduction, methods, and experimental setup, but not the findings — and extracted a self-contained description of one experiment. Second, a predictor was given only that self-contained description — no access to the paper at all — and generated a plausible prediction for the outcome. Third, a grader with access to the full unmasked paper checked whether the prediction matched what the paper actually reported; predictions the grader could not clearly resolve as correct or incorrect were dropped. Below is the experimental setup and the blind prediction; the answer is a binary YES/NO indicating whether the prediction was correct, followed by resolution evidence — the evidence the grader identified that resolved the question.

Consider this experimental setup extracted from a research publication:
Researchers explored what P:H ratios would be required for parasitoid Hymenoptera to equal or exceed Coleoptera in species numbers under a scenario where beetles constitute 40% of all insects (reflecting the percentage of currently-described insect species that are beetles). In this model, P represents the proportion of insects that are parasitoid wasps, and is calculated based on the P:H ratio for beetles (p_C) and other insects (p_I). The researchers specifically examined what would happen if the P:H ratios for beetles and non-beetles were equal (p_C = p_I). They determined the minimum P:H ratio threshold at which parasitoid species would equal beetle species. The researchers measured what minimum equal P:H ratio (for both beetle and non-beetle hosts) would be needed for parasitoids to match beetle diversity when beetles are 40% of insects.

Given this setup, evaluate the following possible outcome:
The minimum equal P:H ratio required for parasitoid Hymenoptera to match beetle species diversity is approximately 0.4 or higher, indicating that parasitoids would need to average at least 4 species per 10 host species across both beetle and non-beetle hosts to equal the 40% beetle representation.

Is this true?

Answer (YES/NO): NO